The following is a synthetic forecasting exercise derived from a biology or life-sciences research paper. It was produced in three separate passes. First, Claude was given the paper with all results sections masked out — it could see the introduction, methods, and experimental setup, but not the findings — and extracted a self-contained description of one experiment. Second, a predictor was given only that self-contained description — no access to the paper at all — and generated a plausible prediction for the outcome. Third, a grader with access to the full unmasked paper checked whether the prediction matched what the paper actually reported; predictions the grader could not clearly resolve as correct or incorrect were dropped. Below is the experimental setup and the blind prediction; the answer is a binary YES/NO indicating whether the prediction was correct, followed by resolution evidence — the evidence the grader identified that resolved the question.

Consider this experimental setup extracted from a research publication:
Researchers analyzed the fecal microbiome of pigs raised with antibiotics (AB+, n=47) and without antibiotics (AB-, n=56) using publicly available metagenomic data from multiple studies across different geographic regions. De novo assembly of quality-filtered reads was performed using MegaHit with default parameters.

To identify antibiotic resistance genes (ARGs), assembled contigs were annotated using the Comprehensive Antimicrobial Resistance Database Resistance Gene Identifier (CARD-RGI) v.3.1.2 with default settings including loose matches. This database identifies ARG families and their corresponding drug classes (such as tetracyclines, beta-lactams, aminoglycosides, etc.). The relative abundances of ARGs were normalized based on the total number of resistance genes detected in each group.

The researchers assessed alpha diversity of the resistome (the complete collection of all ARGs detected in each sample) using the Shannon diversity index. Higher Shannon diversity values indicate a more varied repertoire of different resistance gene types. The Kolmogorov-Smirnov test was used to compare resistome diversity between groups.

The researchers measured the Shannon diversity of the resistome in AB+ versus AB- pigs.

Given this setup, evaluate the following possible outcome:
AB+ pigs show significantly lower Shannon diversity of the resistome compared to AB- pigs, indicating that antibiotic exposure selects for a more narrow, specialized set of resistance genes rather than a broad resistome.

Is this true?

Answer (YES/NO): NO